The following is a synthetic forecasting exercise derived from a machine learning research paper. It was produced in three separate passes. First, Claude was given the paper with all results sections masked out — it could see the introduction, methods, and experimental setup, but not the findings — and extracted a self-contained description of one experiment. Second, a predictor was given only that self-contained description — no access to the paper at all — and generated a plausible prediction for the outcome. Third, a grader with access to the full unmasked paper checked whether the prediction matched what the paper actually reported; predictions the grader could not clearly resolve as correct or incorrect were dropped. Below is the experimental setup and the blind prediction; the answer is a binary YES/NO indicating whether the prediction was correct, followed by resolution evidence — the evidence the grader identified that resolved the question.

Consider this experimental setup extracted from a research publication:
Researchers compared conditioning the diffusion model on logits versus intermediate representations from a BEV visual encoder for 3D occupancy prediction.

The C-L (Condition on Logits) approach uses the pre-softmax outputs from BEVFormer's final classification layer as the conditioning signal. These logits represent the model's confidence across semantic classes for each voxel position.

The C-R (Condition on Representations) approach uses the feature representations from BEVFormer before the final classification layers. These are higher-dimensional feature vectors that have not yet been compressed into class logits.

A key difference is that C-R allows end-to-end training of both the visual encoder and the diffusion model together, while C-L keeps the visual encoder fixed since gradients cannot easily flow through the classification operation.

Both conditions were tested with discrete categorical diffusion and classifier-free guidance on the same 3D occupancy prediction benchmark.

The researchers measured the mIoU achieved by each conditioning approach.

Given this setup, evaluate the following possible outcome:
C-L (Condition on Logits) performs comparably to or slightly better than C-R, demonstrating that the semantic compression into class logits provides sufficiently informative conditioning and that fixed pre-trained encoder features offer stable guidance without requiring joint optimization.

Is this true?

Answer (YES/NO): NO